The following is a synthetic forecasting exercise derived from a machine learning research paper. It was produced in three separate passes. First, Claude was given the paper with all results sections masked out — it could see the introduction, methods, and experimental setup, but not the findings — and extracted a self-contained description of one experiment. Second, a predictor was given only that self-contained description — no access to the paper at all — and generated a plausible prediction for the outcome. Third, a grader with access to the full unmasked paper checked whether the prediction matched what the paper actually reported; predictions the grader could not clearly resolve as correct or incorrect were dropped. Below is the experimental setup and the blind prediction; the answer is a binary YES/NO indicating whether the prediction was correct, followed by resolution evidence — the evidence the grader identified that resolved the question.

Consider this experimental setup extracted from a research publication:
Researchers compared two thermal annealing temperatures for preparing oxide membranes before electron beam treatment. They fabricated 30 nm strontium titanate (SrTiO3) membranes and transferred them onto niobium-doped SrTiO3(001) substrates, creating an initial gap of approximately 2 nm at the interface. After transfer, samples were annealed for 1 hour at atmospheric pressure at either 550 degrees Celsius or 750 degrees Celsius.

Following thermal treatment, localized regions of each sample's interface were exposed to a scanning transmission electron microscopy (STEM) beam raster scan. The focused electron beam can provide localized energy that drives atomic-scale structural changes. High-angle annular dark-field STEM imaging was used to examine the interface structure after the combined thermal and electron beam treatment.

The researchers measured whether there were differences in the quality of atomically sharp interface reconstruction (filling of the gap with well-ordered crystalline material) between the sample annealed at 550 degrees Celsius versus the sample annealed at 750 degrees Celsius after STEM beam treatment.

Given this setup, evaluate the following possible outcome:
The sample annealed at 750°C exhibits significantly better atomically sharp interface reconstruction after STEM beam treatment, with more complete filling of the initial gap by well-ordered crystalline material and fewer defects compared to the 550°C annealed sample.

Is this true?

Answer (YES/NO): YES